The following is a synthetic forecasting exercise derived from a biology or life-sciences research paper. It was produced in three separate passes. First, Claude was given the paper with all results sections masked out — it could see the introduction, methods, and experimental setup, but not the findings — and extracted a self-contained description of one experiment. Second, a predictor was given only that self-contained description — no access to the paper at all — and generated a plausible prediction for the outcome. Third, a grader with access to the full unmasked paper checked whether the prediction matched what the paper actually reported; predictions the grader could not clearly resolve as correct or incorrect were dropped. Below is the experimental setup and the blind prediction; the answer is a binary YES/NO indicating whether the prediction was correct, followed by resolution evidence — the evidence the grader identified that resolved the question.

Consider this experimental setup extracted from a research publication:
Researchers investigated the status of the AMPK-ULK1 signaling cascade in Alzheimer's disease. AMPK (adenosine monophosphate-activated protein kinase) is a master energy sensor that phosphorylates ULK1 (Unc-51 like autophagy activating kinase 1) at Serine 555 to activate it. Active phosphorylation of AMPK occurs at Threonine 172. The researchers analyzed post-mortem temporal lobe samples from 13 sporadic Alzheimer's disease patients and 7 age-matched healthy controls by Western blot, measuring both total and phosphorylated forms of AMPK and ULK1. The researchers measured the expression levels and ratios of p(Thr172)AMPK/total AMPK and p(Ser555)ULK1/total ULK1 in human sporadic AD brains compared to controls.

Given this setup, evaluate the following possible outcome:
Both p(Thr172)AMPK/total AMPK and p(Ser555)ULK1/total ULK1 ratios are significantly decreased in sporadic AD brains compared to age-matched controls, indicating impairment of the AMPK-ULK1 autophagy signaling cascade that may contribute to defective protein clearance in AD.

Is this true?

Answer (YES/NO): NO